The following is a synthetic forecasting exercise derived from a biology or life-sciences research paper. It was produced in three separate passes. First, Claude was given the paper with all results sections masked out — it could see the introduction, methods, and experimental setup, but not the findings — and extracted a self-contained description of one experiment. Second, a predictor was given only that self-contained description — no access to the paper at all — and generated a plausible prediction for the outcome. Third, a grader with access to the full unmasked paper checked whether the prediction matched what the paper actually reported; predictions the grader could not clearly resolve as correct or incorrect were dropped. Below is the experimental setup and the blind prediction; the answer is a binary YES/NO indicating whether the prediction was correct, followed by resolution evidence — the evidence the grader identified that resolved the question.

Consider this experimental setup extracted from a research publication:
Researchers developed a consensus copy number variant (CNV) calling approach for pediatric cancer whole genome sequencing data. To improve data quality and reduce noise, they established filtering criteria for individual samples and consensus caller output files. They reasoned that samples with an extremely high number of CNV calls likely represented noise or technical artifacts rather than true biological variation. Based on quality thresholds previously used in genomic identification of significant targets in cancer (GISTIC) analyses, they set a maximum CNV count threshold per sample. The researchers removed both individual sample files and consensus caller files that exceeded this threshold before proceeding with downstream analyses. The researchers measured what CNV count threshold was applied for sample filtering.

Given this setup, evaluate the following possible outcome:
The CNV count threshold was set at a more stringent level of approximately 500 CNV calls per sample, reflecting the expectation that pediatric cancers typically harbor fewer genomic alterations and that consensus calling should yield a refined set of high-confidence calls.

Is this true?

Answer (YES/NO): NO